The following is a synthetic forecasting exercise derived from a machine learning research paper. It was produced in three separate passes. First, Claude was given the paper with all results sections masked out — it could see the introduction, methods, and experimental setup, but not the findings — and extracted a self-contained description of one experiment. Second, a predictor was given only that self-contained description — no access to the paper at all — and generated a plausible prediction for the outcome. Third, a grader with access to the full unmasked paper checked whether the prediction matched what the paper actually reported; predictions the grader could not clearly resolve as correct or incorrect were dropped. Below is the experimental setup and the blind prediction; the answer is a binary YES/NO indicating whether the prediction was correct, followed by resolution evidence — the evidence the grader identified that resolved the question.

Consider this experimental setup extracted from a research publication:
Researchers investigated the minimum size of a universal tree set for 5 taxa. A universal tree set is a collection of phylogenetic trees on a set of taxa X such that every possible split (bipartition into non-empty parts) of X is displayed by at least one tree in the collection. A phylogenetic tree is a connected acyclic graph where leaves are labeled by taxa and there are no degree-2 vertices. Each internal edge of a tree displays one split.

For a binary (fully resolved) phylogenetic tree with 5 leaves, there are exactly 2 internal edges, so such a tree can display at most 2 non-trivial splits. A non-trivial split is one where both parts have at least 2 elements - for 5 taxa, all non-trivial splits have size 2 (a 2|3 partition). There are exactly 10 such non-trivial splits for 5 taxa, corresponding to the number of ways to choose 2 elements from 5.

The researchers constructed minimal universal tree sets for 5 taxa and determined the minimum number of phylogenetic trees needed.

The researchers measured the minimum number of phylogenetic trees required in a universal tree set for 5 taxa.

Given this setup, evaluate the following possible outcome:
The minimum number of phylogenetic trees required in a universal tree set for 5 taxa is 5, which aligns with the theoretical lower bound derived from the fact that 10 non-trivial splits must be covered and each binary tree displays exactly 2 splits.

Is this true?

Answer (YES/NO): YES